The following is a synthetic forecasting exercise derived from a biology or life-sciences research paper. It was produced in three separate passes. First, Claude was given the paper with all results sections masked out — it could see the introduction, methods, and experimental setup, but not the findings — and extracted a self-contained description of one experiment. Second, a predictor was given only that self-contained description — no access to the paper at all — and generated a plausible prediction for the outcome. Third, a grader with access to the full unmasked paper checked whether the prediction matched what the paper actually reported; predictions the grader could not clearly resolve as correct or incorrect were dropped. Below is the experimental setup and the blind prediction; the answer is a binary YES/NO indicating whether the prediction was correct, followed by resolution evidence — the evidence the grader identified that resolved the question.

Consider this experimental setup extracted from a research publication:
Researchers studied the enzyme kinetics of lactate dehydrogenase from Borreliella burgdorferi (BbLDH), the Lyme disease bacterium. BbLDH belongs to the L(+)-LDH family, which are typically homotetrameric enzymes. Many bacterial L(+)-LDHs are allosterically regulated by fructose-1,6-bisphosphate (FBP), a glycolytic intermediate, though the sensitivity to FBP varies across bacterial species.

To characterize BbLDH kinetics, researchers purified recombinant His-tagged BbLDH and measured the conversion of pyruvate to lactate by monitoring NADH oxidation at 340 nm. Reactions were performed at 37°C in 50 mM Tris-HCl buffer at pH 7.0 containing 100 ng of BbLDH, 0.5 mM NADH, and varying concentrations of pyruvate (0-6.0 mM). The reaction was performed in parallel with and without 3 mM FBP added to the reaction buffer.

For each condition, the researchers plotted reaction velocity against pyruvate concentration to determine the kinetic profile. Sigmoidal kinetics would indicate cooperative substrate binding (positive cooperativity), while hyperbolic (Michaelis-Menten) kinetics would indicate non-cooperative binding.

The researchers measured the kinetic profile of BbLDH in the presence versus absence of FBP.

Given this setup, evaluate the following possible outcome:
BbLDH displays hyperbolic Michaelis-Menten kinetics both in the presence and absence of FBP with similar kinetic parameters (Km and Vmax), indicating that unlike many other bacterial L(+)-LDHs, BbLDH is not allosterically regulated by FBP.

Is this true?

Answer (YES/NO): NO